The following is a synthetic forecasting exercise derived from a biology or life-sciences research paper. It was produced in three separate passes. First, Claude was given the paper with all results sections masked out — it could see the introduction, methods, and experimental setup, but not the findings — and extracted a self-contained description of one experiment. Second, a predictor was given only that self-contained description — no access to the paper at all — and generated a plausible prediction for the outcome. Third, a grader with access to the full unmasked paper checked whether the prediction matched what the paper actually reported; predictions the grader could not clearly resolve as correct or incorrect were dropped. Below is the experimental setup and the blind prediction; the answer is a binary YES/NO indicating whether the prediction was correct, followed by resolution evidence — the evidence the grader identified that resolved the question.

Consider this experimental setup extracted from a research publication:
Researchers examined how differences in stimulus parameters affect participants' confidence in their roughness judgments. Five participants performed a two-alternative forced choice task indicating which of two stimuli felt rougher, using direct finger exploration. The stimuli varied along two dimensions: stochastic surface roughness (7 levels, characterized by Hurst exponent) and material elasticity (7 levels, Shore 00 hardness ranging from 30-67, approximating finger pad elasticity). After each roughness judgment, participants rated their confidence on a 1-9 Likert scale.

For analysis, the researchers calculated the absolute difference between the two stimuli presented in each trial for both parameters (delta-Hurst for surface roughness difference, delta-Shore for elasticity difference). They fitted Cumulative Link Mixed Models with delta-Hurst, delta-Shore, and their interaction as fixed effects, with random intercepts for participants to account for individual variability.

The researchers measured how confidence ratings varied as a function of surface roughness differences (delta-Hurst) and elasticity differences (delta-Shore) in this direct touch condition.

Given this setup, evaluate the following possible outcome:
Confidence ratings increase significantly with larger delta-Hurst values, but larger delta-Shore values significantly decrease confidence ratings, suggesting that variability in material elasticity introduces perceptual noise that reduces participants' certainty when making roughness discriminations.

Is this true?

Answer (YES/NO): NO